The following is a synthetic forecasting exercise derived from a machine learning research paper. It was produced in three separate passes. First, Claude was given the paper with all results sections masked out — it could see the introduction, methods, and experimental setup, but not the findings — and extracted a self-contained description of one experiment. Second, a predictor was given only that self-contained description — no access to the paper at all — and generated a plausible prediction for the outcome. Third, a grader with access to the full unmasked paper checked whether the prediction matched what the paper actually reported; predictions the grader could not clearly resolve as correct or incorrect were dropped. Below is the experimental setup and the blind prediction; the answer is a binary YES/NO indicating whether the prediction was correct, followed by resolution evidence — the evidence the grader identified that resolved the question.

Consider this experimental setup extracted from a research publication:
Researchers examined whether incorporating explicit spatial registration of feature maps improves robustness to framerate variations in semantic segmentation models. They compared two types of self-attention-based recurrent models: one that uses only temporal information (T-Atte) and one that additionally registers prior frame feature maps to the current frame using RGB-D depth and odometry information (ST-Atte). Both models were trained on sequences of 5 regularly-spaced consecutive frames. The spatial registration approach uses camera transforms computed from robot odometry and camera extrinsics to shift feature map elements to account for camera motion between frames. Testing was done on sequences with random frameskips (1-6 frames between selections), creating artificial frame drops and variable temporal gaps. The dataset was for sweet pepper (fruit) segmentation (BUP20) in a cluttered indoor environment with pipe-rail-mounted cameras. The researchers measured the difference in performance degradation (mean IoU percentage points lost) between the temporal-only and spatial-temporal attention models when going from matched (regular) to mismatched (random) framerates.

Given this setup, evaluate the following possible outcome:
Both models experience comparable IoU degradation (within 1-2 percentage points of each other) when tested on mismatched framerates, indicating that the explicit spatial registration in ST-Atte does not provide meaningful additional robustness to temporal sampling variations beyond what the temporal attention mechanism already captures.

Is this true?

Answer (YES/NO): NO